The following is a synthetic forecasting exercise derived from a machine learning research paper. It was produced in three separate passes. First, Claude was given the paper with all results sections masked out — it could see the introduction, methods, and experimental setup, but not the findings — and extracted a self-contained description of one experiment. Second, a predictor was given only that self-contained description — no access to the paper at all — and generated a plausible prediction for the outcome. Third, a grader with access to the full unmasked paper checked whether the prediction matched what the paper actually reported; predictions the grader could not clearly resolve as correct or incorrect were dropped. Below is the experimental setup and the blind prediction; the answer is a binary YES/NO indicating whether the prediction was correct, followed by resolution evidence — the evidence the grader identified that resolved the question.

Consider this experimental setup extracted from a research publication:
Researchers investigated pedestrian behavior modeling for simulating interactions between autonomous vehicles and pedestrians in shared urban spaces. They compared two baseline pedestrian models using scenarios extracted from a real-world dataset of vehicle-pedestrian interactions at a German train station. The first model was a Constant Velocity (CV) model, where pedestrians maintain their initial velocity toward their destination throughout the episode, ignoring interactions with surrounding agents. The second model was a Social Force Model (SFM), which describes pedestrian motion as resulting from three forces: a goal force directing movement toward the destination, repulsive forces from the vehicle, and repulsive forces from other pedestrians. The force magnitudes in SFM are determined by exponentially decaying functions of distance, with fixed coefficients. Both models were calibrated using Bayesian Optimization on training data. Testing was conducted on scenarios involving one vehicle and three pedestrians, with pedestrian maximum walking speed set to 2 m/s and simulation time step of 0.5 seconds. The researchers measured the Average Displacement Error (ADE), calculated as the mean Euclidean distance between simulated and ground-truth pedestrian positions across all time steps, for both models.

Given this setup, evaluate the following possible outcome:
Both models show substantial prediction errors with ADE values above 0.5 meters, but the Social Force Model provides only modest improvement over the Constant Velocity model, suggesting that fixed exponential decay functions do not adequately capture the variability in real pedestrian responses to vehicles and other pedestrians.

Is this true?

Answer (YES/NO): NO